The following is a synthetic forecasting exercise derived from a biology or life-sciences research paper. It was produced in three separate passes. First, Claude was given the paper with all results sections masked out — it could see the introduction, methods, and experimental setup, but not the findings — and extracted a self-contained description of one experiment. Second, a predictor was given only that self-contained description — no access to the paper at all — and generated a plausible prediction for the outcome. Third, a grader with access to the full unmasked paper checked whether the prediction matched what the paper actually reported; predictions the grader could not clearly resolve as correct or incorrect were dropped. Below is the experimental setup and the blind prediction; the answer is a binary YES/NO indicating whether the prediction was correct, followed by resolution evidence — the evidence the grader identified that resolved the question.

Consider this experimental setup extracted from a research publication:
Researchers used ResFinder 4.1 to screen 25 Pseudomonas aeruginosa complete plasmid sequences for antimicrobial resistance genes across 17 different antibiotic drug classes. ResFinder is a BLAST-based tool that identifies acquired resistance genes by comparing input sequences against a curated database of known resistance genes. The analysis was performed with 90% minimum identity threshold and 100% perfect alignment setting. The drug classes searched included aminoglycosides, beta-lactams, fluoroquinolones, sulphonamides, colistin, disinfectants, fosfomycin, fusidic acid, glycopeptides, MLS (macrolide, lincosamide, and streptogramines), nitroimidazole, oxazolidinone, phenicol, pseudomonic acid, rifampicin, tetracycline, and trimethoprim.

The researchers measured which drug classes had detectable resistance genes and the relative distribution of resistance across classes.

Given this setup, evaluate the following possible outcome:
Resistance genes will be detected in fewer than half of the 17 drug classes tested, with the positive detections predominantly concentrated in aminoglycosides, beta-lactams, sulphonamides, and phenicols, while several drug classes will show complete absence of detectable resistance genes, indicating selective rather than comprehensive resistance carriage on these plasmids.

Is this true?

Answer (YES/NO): NO